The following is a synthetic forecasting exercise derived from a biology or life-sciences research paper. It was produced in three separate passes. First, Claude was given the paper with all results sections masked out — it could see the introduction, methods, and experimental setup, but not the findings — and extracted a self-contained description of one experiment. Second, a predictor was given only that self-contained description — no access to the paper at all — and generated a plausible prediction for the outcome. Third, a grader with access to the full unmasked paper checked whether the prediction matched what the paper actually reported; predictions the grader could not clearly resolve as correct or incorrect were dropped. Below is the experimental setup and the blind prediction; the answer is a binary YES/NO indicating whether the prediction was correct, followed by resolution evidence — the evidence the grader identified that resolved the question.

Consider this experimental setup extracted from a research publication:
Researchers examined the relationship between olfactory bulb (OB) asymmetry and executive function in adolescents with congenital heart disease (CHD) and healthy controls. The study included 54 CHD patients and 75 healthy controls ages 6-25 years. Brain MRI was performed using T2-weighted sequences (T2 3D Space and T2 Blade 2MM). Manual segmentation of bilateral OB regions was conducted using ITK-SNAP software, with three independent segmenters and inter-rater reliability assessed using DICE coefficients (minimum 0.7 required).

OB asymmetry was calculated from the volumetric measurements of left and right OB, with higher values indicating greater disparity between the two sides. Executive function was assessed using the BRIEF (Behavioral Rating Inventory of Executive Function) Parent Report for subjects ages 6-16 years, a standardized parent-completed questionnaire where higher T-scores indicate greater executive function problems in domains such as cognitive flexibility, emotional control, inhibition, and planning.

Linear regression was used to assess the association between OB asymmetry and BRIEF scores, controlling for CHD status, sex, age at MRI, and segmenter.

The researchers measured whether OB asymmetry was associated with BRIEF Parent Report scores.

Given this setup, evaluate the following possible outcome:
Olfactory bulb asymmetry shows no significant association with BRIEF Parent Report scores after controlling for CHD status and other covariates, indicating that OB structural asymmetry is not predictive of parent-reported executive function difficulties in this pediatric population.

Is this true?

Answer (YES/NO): NO